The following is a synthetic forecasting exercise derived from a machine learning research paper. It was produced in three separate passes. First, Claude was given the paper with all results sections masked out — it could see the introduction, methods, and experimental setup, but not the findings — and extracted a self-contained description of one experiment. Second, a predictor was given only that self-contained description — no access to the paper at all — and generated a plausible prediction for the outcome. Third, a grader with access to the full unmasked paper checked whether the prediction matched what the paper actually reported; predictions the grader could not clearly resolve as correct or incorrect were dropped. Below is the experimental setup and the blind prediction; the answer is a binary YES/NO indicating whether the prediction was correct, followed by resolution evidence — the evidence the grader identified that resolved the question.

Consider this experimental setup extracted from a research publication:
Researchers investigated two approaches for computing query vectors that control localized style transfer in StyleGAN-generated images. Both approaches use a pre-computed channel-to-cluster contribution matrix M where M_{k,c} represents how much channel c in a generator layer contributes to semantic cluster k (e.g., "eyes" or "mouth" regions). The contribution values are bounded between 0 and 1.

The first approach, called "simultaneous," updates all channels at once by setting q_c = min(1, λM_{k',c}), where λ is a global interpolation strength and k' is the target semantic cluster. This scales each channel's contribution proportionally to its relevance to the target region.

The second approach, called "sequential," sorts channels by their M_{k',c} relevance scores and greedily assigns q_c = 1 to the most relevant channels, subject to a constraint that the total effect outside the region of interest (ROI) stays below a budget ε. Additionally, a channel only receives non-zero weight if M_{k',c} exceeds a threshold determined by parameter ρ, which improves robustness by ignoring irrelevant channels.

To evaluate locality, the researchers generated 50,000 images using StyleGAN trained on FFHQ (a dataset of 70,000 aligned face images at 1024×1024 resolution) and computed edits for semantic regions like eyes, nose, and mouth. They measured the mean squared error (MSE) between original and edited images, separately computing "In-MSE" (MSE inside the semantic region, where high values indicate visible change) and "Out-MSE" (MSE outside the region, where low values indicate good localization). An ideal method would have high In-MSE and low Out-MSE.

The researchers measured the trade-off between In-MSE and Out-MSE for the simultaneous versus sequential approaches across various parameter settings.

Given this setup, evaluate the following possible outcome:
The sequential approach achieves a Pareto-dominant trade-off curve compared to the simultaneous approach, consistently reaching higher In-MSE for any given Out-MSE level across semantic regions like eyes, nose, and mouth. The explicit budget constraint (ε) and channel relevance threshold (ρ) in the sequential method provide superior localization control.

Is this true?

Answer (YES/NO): YES